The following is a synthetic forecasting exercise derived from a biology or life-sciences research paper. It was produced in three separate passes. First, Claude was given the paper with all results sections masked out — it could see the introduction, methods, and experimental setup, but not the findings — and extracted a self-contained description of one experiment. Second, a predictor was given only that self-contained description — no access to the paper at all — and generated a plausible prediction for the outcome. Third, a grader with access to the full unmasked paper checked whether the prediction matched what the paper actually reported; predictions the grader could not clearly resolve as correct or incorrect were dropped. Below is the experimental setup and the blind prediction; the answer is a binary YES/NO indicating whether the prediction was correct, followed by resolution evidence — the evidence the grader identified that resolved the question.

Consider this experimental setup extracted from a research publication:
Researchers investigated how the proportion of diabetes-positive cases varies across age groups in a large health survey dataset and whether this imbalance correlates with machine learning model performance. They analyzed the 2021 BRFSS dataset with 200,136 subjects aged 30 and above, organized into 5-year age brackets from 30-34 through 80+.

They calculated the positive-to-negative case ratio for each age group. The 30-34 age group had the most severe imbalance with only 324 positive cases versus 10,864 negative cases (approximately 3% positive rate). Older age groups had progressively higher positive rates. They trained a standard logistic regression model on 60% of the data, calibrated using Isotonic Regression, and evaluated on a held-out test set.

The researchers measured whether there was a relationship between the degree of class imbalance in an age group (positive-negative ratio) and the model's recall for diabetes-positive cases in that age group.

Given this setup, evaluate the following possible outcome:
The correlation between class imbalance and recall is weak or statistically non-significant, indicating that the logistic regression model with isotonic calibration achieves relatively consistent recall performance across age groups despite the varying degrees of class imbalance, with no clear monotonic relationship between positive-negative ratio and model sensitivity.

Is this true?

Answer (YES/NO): NO